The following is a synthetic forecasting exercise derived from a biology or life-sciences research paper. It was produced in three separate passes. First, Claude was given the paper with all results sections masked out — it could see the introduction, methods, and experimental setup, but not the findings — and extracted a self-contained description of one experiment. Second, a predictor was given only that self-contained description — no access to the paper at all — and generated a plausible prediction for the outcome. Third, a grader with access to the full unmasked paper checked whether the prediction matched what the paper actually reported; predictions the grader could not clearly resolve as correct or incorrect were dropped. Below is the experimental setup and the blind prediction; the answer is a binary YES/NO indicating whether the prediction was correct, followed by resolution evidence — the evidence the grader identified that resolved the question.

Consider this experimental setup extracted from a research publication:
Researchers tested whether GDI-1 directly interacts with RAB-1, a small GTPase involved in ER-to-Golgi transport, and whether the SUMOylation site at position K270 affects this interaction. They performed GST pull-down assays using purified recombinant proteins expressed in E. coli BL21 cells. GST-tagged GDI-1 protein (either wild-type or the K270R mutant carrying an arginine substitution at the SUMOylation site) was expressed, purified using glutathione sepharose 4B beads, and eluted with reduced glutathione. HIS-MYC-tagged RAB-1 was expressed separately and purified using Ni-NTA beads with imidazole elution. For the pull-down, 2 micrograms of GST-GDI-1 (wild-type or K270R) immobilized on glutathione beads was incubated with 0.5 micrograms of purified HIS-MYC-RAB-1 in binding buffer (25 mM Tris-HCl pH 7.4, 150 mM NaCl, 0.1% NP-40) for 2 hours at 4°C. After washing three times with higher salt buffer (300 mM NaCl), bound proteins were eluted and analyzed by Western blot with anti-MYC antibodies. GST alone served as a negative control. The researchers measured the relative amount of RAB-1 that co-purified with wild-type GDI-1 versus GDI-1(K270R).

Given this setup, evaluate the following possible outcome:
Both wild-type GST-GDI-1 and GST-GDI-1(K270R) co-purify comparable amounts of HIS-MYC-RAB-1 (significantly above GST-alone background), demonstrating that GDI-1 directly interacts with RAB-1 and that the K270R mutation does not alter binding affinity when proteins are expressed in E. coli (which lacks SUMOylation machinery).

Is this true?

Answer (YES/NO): YES